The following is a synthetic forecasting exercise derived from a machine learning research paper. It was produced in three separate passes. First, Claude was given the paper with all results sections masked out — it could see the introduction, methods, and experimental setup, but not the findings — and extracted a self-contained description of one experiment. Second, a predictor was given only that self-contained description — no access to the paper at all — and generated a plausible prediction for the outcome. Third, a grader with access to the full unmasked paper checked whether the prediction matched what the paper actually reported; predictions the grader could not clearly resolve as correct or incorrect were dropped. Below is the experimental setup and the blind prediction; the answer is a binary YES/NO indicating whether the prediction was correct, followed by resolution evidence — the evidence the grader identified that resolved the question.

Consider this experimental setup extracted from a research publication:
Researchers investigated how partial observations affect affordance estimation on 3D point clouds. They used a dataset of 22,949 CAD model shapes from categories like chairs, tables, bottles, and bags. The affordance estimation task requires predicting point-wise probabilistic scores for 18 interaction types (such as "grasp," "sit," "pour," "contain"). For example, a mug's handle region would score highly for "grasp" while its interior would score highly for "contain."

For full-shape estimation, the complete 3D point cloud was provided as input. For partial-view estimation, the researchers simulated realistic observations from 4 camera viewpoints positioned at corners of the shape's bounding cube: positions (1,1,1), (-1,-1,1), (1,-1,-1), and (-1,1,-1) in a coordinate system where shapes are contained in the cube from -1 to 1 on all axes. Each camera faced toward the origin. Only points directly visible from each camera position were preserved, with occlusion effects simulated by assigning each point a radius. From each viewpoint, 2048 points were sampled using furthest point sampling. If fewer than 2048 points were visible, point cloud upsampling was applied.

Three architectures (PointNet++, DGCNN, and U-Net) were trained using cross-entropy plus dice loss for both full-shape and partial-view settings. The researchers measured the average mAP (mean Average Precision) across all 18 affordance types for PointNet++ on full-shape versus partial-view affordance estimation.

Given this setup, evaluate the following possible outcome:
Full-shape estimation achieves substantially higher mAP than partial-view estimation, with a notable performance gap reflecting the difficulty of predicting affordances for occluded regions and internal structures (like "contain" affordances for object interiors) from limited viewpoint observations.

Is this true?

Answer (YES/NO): NO